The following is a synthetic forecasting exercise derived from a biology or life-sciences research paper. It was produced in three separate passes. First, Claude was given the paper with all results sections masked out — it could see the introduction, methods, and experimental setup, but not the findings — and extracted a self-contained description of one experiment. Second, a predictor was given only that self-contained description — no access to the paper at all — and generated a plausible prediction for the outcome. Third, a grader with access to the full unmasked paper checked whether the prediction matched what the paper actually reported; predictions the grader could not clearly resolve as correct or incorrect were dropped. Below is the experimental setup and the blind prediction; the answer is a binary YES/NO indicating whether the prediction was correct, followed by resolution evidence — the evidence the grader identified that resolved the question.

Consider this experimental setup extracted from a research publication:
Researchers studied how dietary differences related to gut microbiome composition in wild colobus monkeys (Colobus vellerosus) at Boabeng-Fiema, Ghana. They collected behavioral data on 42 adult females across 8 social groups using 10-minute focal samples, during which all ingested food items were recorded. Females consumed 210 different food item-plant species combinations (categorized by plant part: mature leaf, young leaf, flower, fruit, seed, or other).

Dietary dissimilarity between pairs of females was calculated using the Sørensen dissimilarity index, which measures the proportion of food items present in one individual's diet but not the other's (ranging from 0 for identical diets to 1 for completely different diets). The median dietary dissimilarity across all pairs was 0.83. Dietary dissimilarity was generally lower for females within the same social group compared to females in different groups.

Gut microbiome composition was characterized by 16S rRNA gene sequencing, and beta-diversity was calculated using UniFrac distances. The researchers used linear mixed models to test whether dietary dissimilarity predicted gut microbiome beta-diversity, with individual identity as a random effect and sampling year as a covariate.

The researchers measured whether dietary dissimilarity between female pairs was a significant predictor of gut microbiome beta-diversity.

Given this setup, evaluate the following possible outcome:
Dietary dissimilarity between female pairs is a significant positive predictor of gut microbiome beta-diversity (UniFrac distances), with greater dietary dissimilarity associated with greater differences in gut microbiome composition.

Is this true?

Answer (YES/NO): NO